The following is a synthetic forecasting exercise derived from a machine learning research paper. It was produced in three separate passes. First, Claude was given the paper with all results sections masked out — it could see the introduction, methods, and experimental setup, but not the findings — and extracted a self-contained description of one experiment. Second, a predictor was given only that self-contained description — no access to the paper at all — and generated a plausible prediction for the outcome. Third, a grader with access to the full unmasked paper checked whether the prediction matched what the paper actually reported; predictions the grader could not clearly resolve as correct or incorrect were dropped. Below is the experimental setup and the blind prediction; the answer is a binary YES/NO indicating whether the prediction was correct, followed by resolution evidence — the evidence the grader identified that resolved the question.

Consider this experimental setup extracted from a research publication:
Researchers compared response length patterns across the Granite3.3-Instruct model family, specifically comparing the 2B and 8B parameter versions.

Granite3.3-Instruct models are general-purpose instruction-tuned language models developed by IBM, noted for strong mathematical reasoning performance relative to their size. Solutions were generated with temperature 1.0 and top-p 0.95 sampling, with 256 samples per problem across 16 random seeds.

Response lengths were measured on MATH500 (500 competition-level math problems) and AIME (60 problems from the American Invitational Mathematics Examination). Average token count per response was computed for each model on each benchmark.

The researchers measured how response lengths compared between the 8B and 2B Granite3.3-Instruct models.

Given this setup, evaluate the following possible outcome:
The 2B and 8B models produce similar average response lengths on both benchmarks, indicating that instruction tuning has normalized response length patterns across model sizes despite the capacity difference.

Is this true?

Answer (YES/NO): YES